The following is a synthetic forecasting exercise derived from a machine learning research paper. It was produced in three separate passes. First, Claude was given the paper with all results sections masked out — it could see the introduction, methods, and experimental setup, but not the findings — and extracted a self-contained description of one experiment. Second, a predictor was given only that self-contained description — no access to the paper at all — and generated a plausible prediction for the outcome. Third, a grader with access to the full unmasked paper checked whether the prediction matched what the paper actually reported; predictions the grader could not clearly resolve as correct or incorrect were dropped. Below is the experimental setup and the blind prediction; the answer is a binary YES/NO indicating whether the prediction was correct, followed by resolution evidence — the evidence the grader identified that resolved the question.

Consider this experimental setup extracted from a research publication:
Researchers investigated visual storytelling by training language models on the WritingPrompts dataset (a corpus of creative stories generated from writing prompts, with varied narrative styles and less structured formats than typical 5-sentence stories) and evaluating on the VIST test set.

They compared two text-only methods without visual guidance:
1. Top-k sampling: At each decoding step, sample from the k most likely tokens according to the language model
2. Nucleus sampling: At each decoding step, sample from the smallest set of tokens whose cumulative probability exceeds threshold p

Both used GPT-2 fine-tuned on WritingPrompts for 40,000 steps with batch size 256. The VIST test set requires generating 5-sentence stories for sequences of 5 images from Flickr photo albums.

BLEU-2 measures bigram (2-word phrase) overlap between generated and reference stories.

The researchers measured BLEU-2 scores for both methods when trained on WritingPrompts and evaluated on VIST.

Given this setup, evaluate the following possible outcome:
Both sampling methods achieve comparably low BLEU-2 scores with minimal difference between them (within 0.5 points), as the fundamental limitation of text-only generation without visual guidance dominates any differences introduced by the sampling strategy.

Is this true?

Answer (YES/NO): NO